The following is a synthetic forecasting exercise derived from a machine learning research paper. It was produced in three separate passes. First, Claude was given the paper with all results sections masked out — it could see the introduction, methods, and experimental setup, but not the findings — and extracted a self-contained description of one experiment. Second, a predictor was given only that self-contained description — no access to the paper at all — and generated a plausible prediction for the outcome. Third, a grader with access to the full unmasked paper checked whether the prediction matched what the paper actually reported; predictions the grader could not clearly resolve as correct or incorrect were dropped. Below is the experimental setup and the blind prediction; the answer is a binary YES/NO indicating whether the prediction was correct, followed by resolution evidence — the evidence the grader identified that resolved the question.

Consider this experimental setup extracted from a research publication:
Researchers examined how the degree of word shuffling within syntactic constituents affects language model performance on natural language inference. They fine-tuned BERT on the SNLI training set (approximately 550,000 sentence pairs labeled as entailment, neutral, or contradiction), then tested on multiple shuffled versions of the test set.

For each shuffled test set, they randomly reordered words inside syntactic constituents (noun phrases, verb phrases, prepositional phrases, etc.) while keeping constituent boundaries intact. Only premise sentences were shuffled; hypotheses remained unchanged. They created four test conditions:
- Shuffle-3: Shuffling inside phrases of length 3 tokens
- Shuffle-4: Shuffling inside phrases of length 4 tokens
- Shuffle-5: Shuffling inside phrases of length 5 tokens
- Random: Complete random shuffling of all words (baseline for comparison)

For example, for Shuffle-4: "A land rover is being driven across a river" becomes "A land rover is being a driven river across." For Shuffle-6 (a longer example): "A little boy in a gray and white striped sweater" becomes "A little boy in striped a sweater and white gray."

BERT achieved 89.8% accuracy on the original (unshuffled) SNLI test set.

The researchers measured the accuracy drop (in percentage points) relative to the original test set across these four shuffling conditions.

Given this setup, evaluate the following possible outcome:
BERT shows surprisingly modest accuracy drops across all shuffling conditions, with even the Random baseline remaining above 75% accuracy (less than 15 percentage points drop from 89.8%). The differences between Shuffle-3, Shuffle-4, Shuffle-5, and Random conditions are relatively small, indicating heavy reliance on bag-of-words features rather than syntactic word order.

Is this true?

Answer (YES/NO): YES